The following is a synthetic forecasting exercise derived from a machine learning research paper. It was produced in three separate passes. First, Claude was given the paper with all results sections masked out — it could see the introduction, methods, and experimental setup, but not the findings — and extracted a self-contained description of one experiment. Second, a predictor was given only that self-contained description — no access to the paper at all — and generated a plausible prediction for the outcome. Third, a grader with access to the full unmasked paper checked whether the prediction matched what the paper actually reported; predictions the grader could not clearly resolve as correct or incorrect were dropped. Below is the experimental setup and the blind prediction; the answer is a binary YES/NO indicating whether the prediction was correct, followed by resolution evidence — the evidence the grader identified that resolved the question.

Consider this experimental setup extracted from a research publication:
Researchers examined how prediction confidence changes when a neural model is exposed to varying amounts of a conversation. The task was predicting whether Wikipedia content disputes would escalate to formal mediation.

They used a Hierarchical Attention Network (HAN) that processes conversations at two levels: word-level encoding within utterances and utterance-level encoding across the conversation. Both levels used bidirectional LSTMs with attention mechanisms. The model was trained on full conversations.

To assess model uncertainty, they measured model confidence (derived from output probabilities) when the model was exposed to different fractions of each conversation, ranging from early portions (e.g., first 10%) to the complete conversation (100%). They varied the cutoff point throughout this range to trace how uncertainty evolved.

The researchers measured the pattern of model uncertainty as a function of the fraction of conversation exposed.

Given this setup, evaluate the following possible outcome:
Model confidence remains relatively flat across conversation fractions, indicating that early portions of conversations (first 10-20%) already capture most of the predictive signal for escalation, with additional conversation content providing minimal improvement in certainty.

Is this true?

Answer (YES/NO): NO